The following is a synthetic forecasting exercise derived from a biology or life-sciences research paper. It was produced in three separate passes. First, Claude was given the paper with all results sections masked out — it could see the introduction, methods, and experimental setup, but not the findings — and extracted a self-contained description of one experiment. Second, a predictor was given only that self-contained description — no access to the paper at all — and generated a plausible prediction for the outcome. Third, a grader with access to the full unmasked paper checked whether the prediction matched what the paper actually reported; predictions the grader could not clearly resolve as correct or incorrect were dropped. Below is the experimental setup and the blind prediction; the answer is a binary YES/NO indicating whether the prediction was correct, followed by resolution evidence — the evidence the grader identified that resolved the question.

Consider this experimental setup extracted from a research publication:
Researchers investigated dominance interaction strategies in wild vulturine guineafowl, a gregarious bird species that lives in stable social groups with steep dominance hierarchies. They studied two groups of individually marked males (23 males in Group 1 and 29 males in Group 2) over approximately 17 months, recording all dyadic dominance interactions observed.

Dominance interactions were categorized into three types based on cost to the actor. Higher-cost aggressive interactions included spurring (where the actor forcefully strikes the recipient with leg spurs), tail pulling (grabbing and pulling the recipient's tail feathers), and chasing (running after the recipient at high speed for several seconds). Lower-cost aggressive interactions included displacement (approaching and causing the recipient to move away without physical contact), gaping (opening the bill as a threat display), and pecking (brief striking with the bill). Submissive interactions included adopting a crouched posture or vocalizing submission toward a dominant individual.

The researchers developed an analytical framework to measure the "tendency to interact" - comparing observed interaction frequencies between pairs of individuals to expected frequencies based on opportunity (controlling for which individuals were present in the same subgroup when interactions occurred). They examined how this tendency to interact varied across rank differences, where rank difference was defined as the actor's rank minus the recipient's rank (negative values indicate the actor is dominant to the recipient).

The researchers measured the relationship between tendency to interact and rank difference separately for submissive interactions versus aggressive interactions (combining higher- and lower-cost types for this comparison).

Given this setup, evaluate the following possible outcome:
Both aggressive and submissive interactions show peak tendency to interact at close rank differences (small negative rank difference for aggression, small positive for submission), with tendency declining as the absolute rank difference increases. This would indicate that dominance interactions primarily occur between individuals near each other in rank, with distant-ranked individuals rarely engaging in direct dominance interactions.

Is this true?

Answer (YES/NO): NO